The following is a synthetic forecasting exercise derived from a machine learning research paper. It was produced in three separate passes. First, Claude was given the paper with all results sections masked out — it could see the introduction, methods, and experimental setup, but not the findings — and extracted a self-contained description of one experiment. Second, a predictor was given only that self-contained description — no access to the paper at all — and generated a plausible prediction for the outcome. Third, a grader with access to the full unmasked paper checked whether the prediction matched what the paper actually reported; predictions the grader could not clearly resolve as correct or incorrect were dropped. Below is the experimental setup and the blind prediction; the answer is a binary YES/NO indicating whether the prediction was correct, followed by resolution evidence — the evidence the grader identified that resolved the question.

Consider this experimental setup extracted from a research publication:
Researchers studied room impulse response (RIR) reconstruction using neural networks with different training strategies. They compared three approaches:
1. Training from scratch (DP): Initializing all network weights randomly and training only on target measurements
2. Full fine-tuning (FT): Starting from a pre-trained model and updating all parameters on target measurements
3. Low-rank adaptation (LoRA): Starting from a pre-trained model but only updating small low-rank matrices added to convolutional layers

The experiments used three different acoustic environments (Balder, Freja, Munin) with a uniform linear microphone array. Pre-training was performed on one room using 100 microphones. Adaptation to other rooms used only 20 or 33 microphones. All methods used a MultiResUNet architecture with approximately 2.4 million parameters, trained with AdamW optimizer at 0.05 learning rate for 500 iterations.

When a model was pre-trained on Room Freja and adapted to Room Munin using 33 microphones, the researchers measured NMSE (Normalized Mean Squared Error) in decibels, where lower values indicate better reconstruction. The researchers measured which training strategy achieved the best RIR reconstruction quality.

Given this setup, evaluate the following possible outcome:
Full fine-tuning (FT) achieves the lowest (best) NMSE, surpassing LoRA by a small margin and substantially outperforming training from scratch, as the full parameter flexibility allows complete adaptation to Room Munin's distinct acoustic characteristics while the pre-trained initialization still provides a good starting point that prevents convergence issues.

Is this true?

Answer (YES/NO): NO